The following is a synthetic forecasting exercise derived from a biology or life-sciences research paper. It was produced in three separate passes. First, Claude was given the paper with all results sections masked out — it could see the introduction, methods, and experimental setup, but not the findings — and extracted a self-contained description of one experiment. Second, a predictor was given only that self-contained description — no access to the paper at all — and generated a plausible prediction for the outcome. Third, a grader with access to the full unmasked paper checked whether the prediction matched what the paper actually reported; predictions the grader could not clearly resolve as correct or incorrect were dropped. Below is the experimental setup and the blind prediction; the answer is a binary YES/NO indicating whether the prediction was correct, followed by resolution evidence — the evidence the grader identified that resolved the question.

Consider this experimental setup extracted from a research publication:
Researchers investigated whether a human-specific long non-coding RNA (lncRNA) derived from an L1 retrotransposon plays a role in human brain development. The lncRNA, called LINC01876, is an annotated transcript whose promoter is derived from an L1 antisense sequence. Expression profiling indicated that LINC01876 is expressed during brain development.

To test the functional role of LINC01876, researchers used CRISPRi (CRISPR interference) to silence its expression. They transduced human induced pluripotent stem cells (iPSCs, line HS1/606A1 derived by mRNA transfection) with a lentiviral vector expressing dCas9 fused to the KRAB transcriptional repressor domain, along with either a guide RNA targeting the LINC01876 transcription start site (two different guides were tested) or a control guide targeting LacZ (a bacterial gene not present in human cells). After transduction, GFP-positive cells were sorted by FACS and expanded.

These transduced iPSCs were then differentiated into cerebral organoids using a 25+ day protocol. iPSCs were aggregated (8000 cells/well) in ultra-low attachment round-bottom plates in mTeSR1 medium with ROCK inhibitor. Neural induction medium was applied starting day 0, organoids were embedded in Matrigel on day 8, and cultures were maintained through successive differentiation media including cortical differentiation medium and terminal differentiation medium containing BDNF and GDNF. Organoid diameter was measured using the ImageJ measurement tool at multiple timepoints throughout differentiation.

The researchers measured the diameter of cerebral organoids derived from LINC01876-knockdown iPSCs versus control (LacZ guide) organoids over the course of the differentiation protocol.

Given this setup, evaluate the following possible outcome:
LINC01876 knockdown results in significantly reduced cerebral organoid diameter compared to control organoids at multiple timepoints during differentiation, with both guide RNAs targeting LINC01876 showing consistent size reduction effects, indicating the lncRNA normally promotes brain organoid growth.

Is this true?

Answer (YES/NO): YES